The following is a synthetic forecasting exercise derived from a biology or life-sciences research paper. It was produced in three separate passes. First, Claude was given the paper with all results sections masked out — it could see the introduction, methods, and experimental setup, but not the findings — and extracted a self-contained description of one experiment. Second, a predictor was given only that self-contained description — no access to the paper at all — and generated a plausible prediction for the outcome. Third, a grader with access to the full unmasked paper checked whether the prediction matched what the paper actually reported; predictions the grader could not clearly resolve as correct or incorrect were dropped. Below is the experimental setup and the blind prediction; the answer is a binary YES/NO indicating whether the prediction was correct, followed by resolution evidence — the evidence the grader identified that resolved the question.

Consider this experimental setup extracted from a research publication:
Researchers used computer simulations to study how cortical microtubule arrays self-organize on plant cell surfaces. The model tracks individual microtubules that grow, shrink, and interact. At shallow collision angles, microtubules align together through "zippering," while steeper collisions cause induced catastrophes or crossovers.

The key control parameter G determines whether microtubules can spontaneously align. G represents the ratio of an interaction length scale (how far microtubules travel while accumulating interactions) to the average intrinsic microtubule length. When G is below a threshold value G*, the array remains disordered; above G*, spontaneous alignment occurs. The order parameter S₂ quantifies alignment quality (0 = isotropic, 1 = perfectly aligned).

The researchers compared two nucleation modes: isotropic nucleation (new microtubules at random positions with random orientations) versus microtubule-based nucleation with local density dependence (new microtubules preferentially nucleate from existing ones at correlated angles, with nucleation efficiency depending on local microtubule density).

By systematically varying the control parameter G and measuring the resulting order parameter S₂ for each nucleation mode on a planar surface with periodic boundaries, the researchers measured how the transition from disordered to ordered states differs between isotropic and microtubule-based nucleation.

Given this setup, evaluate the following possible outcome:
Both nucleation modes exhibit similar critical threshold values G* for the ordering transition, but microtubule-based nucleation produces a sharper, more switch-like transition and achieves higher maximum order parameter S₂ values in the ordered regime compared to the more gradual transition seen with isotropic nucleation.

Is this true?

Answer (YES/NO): NO